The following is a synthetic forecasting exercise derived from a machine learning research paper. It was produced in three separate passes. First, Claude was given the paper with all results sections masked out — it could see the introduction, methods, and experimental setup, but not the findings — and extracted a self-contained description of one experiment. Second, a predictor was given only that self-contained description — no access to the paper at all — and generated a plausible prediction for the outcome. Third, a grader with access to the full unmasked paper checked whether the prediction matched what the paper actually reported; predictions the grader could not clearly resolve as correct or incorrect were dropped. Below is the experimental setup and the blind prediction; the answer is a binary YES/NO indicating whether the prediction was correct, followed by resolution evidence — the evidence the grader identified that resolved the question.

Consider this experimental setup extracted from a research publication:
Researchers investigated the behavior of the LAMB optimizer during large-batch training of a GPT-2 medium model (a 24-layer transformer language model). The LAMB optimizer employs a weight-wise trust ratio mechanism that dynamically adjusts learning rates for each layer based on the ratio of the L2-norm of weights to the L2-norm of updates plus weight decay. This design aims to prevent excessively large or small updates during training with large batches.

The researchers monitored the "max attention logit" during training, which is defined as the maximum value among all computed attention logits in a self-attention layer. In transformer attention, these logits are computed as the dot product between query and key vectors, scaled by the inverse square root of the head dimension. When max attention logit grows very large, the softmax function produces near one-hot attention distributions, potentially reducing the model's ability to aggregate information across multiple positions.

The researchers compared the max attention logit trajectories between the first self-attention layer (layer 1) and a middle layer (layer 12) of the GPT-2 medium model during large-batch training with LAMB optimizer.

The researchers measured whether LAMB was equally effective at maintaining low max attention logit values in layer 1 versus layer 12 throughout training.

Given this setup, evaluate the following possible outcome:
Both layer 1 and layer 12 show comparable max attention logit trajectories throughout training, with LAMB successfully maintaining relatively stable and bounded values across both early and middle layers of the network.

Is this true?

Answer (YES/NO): NO